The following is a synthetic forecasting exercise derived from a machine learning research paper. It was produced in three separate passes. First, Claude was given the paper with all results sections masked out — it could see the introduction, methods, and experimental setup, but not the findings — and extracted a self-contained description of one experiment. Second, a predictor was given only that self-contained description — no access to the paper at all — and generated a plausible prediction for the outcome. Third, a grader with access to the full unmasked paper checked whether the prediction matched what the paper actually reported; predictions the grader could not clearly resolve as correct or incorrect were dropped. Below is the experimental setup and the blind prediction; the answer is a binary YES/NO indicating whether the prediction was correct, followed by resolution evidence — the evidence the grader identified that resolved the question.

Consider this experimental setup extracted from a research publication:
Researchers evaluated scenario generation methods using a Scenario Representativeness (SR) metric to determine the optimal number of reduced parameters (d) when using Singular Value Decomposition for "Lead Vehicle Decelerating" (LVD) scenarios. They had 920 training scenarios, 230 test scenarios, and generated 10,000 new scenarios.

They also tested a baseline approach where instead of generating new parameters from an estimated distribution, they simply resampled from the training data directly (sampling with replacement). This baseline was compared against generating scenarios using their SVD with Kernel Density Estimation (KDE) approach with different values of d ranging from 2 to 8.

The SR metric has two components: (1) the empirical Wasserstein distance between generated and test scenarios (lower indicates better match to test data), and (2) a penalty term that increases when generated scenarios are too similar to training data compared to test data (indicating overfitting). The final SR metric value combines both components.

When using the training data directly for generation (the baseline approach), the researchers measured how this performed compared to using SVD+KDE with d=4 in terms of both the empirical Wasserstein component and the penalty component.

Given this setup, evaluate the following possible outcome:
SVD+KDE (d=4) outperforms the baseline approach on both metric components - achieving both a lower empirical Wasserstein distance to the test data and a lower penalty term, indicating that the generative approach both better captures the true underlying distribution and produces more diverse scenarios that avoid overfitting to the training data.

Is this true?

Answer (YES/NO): NO